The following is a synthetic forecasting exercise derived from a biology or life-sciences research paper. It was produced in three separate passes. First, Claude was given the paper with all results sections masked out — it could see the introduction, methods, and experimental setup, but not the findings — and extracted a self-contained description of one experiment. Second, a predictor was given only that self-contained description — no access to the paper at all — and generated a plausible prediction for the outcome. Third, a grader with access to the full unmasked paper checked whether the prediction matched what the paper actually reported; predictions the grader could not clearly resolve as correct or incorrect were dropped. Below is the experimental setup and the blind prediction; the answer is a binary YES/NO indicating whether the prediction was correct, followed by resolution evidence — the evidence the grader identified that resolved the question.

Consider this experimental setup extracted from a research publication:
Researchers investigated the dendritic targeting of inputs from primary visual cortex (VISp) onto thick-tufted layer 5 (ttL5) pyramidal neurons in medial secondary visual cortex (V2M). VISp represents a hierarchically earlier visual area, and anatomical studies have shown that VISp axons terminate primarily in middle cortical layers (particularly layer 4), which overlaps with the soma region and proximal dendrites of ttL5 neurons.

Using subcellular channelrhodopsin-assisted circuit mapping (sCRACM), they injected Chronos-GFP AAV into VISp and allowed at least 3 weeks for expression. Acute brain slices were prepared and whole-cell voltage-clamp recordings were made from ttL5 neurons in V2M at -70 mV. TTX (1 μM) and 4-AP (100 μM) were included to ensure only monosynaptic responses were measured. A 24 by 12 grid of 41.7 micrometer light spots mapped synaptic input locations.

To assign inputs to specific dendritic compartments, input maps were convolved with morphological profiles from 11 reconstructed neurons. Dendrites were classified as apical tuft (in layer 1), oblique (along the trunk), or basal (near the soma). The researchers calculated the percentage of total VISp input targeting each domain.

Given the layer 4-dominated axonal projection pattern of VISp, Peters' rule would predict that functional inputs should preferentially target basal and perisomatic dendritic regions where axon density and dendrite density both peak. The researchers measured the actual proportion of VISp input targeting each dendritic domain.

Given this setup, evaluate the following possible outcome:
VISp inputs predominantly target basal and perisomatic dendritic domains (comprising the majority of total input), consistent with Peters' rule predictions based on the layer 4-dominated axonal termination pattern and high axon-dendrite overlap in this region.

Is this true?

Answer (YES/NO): NO